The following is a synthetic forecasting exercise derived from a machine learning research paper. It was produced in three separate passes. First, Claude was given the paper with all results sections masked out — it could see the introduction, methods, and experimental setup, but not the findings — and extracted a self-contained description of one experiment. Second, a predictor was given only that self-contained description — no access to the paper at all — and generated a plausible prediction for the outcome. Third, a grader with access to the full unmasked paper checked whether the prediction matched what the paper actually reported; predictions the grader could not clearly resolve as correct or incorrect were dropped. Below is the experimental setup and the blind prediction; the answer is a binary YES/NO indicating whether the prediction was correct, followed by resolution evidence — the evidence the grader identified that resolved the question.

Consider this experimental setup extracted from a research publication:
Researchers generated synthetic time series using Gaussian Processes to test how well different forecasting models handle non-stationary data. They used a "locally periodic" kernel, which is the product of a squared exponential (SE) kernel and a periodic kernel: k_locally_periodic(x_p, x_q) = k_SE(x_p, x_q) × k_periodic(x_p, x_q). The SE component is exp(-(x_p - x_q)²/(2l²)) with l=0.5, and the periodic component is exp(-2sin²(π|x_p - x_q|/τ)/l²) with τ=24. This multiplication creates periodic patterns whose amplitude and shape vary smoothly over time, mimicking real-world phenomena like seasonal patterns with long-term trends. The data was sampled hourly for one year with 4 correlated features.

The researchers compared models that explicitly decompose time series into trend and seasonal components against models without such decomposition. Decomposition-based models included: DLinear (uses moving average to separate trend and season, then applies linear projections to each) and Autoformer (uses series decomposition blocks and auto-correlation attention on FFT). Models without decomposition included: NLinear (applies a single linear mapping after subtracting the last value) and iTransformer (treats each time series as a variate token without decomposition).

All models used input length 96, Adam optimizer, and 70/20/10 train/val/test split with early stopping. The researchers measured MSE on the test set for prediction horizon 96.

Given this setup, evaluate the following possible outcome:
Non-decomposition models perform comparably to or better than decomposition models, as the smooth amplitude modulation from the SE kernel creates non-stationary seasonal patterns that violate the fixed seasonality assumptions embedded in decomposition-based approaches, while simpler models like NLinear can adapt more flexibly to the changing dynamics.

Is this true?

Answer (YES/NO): NO